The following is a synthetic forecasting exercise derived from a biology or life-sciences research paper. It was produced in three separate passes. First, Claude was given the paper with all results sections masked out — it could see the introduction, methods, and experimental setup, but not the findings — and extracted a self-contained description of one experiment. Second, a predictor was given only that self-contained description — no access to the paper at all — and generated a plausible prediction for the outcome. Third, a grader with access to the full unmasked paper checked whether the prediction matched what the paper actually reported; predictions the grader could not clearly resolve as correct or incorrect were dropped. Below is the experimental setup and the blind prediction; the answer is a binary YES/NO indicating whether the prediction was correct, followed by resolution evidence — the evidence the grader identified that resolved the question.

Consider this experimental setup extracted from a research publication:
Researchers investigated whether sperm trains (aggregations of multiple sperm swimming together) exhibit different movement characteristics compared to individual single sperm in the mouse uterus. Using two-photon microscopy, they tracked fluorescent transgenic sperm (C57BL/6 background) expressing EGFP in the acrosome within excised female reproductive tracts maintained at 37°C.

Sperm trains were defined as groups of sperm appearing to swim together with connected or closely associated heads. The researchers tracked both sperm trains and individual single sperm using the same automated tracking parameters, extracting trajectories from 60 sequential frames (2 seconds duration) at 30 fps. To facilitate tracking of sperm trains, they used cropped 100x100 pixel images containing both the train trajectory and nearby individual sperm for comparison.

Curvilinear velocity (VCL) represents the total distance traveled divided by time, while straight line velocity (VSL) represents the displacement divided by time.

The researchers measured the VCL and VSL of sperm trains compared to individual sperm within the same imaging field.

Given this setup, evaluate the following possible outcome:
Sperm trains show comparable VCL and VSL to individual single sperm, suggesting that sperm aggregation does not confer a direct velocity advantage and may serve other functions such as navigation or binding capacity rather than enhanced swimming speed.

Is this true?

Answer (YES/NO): YES